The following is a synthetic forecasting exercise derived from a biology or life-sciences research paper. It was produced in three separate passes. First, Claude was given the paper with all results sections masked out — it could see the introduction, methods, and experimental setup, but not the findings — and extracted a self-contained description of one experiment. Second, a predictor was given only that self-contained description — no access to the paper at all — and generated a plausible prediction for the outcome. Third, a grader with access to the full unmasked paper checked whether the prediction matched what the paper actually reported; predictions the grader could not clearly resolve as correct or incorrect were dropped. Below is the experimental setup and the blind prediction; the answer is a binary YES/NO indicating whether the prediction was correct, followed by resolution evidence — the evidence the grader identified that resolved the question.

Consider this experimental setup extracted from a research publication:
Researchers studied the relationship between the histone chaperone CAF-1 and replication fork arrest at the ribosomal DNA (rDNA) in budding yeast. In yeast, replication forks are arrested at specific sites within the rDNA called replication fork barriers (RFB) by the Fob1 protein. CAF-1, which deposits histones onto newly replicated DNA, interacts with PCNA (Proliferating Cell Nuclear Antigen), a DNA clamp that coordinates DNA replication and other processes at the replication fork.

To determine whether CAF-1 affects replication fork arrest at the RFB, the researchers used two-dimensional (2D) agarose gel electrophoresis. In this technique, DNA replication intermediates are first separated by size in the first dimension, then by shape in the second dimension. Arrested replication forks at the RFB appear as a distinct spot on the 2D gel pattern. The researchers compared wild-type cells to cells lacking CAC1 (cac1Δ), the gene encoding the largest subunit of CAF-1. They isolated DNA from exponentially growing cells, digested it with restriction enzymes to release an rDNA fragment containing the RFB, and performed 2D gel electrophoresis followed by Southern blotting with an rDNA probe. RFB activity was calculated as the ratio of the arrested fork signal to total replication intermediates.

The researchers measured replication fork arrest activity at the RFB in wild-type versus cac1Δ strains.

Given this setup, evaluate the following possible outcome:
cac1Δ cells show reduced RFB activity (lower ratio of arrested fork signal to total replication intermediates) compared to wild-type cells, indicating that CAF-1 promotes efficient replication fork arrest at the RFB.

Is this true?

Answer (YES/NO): NO